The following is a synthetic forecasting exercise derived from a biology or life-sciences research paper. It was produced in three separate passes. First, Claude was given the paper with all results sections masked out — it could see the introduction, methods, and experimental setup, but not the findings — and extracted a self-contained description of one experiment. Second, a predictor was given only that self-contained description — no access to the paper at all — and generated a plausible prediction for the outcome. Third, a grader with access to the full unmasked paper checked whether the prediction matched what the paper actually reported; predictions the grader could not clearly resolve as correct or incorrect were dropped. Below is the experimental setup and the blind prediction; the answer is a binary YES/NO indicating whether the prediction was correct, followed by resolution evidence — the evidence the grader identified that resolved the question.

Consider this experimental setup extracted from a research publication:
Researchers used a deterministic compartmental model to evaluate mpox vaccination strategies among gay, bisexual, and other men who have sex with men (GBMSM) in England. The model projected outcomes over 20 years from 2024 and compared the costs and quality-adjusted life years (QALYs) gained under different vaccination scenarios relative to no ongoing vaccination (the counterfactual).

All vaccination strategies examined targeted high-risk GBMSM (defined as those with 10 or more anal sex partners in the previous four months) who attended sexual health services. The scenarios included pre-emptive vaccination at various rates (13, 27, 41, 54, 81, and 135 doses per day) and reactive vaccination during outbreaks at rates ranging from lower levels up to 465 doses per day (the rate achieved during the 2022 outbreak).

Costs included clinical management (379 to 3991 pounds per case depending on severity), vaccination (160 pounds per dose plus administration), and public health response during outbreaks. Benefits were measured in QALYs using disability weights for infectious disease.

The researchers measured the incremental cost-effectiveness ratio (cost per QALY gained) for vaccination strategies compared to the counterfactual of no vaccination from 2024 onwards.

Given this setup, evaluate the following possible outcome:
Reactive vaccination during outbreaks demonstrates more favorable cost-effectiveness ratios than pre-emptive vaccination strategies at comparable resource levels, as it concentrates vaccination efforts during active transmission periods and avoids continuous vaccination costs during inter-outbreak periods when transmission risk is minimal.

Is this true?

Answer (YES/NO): NO